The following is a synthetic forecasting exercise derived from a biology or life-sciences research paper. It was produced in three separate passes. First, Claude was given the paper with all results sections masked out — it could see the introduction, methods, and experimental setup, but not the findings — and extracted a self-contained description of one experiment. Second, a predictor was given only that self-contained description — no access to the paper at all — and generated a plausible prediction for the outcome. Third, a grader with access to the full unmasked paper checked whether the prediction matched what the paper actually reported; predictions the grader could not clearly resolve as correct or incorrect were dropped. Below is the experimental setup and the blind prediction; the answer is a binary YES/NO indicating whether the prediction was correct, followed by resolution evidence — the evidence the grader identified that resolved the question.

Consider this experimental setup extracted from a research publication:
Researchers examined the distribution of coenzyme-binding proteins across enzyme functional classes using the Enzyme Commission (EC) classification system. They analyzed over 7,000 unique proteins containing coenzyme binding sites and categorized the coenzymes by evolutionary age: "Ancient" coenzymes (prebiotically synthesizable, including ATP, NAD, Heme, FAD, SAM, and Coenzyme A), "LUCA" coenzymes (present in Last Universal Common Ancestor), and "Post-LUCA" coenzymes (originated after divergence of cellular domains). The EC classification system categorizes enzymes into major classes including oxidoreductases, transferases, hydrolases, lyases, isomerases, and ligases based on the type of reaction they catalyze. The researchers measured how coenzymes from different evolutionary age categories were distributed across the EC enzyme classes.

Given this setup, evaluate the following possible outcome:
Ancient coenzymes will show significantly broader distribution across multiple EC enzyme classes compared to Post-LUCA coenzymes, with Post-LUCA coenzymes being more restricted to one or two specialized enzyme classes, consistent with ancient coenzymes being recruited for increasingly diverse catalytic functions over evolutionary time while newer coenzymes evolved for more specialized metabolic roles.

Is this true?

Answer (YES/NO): YES